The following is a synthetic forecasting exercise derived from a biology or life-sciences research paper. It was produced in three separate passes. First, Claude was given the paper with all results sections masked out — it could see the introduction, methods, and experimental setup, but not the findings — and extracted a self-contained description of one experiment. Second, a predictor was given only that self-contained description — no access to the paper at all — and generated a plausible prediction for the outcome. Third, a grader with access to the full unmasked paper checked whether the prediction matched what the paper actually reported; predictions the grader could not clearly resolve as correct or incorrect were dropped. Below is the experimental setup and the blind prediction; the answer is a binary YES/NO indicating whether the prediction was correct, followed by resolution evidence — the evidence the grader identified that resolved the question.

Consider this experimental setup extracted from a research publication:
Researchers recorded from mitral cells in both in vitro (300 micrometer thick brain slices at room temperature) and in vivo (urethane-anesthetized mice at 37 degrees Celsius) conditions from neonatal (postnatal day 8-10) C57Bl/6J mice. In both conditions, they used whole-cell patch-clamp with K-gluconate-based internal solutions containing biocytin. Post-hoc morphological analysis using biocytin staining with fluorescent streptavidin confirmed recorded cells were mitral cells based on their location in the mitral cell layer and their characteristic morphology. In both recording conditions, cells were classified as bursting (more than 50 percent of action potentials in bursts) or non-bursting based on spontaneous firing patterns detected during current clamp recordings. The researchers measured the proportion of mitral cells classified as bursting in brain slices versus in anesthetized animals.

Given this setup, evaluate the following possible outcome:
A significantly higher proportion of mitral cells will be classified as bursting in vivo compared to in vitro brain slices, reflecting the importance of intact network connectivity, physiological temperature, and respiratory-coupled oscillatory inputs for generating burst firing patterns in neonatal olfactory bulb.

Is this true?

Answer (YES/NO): NO